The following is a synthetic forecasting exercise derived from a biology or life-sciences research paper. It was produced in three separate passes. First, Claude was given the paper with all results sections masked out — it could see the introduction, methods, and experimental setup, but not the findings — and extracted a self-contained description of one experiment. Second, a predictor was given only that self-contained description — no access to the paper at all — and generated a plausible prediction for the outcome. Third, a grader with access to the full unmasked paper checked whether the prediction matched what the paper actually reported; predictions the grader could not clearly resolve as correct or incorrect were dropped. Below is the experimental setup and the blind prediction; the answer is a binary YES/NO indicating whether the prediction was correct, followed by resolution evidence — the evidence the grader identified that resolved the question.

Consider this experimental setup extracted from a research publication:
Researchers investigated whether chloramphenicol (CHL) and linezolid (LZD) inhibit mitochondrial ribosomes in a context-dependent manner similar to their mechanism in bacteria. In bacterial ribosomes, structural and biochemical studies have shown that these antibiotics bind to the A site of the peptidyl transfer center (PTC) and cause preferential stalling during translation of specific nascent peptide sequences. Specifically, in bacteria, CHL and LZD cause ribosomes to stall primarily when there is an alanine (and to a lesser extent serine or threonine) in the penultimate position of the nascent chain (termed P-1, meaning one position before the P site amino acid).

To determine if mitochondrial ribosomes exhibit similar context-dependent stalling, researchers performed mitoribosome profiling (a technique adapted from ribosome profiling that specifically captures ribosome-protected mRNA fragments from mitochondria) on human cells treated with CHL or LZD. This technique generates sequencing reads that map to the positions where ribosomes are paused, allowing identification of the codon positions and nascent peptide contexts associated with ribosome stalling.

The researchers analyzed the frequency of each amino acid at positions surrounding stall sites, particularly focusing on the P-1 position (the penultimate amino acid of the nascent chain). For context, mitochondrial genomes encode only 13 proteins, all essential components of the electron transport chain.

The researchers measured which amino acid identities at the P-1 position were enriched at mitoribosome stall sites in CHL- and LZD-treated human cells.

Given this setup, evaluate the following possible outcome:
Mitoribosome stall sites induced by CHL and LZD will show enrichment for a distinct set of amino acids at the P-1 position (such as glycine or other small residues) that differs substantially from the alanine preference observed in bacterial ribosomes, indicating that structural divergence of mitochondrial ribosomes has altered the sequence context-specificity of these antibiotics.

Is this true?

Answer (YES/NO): NO